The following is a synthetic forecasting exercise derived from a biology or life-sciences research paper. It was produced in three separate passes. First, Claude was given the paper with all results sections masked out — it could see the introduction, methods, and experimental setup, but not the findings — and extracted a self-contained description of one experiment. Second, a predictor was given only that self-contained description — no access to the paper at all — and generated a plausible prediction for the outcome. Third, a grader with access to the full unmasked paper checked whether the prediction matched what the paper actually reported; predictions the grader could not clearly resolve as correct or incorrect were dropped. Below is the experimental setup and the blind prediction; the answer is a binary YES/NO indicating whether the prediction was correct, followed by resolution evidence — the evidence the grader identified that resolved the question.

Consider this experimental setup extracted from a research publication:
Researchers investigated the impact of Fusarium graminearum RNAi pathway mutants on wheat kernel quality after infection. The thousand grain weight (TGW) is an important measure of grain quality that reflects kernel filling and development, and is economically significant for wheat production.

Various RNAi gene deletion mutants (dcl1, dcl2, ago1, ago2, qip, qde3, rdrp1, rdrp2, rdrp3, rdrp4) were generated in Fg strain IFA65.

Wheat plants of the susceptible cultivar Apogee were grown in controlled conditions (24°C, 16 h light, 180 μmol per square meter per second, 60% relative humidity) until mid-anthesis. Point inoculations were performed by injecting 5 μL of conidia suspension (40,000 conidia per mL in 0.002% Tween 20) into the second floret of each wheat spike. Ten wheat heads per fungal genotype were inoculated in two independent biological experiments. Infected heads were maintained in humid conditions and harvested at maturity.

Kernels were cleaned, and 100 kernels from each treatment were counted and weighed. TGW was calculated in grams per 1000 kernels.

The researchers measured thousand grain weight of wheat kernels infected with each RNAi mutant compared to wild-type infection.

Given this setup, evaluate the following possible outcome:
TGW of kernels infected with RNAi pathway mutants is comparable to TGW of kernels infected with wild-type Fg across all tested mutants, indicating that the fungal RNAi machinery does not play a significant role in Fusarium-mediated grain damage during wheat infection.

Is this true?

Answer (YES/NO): YES